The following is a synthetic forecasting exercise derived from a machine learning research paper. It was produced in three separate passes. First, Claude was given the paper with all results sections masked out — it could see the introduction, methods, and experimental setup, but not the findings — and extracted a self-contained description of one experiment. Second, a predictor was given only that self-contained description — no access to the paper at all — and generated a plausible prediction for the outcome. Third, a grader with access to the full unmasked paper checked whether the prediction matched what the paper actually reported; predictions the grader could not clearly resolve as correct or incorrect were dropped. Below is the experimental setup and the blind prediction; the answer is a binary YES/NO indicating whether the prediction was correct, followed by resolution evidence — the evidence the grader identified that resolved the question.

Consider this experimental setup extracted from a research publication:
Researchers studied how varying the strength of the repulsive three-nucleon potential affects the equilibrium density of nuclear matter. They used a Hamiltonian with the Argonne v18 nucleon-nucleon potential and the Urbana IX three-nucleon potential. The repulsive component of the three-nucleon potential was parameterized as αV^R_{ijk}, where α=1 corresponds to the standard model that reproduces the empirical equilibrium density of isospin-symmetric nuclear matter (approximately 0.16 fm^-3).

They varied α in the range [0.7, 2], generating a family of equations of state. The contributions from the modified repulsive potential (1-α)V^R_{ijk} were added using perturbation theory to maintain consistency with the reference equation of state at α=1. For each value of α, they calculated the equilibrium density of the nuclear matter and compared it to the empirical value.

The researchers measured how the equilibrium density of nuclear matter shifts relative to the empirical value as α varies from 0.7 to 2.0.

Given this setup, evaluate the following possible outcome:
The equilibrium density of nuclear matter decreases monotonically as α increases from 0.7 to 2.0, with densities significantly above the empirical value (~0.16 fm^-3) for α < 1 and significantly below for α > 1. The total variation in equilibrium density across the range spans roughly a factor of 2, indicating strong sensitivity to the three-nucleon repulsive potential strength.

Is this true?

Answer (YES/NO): NO